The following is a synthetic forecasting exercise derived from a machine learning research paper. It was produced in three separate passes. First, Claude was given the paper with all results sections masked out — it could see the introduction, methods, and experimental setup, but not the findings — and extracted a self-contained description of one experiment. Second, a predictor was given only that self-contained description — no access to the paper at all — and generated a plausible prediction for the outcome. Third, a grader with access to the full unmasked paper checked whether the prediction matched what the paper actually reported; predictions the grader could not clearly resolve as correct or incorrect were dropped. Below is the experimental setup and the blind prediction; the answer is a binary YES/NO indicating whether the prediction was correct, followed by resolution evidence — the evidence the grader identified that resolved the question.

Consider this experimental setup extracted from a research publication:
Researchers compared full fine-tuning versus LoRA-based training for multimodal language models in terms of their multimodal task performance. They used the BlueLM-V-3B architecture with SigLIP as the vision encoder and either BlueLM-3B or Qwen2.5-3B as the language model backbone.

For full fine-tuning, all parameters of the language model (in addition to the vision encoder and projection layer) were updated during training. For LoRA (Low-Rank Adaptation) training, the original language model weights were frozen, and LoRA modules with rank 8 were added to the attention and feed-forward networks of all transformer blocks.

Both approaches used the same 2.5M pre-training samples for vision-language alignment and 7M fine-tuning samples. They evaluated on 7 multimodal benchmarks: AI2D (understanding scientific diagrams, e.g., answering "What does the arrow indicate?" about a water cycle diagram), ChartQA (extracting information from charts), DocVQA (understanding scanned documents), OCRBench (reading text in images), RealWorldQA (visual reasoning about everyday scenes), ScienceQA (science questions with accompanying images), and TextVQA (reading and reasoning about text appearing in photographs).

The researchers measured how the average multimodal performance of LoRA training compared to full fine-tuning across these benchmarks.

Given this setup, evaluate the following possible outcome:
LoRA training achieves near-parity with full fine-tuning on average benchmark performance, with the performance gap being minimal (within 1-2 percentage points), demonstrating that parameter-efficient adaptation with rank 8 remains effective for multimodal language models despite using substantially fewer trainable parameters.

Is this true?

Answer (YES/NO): NO